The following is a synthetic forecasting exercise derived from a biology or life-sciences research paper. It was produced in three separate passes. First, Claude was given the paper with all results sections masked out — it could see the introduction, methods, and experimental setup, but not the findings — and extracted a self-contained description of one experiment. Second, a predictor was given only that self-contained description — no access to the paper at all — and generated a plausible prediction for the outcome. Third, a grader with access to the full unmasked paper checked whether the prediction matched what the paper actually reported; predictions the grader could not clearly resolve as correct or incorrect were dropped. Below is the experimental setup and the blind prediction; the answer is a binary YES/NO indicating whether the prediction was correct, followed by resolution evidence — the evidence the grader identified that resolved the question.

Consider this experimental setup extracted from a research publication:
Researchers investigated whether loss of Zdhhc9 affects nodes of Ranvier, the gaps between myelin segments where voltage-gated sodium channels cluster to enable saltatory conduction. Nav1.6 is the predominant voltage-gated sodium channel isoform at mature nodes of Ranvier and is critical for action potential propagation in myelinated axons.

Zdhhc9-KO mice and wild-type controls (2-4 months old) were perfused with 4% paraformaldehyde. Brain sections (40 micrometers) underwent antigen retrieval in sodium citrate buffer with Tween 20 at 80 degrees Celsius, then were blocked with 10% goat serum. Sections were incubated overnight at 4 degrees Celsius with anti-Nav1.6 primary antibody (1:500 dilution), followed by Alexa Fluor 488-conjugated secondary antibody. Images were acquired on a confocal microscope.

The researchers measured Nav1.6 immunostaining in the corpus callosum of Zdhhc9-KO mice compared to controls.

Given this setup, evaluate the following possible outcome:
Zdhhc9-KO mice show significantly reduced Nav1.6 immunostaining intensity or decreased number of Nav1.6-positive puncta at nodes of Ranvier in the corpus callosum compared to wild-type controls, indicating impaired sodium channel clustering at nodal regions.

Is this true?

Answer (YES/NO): NO